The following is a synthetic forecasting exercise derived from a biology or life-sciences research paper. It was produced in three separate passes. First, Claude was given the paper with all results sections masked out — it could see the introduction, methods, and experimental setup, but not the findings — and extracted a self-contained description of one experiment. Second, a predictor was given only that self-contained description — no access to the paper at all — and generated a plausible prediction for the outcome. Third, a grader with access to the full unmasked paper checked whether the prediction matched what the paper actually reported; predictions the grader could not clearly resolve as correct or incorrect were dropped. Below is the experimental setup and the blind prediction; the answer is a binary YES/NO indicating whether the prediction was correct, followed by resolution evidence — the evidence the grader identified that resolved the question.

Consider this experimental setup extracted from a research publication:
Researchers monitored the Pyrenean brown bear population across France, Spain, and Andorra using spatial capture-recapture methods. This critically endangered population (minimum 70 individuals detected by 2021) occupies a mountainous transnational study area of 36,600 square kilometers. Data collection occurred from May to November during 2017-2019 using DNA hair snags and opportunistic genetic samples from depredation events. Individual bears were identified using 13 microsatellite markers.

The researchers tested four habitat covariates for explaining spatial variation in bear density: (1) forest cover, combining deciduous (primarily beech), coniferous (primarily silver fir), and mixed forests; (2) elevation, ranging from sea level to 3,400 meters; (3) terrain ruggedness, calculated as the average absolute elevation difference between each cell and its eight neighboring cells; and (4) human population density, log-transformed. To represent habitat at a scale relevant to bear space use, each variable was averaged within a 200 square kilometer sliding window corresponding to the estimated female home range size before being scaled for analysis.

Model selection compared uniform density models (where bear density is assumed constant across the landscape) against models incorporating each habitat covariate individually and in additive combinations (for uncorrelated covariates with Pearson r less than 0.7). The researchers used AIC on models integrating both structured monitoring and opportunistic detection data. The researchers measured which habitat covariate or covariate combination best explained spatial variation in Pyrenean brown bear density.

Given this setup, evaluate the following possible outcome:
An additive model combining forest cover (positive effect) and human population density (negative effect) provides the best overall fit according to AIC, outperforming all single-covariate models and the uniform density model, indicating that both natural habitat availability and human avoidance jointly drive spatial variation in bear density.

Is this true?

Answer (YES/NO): NO